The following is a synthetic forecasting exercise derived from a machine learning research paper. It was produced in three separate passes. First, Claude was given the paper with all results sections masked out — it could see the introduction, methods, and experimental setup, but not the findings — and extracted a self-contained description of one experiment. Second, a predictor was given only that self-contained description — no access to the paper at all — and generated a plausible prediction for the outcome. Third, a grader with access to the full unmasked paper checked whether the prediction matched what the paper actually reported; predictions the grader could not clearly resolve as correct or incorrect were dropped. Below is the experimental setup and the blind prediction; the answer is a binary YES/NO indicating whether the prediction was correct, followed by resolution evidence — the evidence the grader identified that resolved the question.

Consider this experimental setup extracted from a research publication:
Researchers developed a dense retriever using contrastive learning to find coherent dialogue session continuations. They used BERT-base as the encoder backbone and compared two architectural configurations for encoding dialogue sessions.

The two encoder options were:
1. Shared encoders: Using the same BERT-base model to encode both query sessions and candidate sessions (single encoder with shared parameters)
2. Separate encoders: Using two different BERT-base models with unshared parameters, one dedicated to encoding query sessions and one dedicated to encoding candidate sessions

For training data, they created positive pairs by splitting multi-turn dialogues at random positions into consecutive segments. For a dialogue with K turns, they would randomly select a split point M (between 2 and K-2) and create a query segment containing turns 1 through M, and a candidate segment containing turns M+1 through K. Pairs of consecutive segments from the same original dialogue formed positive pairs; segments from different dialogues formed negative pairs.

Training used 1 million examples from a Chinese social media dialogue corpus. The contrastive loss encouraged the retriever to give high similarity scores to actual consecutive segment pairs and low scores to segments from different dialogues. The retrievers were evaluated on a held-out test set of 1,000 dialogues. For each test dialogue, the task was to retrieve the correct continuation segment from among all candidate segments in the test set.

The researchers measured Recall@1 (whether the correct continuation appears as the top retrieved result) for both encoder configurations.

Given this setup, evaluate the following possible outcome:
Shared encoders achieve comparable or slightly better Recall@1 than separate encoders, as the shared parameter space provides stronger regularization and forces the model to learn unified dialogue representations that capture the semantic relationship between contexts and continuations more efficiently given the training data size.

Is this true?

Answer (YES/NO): NO